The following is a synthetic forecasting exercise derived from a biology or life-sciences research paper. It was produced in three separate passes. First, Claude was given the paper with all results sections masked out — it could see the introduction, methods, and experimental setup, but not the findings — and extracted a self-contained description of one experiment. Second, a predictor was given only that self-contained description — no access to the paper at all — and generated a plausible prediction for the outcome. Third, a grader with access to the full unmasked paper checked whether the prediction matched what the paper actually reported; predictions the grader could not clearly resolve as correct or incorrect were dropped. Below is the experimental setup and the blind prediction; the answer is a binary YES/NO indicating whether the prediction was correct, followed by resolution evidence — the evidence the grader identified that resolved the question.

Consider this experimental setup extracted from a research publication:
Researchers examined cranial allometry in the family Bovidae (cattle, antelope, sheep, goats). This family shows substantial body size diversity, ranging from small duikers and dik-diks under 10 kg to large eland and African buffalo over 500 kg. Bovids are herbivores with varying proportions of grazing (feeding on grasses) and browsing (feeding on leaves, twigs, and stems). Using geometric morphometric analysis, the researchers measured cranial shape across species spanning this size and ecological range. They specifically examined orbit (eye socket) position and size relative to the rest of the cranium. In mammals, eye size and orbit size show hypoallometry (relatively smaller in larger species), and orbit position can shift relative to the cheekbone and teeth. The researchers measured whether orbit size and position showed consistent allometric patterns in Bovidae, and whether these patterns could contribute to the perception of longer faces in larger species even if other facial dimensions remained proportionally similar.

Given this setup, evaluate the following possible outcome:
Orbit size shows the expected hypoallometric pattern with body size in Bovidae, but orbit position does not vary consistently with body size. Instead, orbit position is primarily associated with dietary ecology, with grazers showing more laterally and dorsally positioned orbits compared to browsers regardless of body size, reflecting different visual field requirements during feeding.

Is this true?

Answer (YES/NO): NO